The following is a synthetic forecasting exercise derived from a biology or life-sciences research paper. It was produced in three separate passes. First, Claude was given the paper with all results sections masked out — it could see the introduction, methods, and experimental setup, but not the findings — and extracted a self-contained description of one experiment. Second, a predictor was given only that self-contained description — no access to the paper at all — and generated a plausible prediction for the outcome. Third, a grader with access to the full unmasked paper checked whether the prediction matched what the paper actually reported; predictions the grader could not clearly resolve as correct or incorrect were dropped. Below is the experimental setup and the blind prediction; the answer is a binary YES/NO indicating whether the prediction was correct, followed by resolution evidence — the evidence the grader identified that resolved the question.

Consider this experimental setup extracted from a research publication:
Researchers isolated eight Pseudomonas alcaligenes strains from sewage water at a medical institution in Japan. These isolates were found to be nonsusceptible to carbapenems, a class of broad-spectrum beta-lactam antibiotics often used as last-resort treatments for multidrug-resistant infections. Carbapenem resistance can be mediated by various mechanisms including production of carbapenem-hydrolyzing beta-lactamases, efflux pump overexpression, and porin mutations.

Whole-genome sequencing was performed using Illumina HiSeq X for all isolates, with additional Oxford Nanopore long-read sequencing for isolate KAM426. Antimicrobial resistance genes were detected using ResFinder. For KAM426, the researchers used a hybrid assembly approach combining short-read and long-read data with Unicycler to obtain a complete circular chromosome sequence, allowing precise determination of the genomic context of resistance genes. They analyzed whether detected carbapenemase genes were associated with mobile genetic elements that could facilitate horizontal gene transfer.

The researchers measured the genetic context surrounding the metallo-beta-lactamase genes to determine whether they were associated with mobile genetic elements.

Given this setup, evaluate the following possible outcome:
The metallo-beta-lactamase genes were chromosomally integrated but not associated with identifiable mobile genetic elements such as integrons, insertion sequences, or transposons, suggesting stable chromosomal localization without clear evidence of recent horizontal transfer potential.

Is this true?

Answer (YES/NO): NO